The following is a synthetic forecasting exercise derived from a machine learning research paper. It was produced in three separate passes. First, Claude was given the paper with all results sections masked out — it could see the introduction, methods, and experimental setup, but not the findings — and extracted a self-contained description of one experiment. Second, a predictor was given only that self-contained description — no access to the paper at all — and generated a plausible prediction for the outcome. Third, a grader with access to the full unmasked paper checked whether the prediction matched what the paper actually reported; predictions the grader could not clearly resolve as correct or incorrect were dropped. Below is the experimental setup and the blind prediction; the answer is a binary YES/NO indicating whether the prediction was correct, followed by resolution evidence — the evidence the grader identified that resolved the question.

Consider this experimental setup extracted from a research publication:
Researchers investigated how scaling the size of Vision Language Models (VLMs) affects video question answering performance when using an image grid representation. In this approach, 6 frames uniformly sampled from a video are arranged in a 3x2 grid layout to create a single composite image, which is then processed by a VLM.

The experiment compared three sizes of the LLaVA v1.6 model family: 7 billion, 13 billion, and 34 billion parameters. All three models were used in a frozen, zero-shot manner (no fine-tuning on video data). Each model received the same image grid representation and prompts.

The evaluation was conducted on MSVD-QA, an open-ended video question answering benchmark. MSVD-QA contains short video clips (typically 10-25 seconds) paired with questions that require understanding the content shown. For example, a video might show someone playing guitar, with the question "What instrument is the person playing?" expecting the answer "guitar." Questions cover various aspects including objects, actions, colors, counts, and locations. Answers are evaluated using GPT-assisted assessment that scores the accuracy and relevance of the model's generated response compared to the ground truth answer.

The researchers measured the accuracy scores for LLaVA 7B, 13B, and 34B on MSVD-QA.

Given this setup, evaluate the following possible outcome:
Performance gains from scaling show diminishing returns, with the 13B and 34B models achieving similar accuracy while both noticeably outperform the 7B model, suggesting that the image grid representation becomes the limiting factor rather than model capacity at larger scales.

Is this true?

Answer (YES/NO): NO